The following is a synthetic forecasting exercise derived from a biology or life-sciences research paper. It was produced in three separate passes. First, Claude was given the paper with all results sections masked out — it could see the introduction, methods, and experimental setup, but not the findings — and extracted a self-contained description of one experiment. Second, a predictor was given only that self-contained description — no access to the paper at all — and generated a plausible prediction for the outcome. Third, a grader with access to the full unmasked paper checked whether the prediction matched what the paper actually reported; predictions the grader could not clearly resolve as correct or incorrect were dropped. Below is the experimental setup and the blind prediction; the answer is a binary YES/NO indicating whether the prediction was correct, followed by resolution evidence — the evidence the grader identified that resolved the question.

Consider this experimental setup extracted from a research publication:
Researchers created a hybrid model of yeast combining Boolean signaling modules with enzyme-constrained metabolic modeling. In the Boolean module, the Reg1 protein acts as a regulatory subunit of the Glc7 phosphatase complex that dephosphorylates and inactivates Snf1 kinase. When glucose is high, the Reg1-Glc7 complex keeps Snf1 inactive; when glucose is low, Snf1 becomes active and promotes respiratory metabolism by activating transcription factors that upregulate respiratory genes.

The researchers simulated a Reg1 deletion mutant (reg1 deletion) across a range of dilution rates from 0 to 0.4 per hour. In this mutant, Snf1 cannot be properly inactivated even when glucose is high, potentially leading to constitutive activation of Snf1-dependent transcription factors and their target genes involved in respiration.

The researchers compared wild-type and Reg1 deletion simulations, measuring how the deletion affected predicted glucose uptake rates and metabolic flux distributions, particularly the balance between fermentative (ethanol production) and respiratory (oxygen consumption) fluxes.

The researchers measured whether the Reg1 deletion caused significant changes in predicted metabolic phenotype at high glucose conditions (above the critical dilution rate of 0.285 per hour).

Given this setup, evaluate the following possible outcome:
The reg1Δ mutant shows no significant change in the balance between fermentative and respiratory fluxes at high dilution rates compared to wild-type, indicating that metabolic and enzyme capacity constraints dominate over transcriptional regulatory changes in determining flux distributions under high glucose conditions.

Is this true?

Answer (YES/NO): YES